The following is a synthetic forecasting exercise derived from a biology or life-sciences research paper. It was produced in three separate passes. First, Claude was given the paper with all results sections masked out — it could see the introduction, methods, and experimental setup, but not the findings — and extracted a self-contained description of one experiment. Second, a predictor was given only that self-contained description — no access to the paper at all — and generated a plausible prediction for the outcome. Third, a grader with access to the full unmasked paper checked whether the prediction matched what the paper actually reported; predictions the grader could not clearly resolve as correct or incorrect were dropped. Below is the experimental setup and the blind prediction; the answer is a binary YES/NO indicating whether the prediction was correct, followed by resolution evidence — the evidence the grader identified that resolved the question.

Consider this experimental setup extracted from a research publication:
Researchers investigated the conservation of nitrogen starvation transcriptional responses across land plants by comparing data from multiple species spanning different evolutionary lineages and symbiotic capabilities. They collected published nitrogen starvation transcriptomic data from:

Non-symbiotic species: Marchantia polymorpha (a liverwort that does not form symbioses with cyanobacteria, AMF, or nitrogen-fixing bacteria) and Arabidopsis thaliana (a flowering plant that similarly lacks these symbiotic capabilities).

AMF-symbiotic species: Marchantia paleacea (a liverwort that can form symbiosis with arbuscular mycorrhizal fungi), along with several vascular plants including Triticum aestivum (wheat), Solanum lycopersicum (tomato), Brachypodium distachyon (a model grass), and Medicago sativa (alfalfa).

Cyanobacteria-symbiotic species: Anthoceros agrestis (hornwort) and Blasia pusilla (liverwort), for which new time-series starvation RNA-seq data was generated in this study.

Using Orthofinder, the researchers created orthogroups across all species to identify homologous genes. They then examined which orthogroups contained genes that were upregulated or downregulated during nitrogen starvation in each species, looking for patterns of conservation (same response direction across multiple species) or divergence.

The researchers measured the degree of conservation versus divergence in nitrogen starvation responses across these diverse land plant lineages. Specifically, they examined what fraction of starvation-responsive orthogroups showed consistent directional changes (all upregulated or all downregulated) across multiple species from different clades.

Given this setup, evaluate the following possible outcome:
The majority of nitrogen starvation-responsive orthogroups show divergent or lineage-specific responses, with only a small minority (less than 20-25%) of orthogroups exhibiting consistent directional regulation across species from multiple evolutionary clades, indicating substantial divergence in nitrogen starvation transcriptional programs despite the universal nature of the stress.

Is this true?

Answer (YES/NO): NO